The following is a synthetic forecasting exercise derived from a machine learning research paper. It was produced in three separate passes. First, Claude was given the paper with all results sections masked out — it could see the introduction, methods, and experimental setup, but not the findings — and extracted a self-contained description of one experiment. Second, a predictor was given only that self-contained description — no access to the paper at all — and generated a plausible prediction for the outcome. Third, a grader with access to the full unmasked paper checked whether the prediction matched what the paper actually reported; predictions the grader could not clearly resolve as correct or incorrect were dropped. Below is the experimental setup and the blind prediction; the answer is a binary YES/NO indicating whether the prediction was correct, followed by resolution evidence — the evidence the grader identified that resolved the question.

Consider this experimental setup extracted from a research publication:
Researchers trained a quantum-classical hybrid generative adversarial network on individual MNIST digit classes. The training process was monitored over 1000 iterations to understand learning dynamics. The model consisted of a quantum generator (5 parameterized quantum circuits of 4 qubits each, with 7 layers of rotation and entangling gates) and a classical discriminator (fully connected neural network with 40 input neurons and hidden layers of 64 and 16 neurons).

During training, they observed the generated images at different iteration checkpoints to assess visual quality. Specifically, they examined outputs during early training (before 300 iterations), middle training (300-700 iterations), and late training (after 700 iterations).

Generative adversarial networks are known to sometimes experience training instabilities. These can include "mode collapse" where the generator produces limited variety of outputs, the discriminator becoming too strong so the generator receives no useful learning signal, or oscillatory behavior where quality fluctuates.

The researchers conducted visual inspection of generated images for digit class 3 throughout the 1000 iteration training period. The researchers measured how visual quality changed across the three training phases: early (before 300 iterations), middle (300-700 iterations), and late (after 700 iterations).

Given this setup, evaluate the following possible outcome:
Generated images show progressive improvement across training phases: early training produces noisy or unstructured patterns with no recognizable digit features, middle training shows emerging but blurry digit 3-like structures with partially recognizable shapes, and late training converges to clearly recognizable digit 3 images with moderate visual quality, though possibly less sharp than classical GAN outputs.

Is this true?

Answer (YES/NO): NO